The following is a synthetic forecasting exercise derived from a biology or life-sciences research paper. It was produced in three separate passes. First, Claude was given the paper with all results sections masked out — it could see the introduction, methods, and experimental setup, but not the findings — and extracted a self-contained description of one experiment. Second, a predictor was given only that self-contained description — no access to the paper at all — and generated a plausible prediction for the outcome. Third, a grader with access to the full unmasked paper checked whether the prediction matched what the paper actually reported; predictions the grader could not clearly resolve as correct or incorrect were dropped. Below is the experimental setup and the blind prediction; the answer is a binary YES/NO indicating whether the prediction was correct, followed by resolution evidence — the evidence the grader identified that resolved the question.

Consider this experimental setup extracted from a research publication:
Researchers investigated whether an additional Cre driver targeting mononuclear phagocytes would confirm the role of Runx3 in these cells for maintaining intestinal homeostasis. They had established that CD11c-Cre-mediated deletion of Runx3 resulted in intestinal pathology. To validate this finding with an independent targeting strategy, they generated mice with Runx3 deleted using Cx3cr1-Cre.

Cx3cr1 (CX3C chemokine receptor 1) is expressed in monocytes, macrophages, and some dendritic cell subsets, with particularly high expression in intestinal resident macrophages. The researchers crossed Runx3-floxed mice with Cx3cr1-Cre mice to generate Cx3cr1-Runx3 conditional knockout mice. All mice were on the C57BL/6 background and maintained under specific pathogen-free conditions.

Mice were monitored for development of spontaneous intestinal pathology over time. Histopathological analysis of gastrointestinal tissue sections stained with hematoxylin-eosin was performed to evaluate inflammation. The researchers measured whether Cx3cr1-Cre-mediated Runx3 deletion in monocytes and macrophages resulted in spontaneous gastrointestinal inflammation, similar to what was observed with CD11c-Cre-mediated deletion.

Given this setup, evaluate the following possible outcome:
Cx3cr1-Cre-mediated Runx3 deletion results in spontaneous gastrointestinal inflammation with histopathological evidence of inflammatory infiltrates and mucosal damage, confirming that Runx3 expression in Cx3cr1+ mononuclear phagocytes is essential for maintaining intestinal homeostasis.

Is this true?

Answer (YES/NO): YES